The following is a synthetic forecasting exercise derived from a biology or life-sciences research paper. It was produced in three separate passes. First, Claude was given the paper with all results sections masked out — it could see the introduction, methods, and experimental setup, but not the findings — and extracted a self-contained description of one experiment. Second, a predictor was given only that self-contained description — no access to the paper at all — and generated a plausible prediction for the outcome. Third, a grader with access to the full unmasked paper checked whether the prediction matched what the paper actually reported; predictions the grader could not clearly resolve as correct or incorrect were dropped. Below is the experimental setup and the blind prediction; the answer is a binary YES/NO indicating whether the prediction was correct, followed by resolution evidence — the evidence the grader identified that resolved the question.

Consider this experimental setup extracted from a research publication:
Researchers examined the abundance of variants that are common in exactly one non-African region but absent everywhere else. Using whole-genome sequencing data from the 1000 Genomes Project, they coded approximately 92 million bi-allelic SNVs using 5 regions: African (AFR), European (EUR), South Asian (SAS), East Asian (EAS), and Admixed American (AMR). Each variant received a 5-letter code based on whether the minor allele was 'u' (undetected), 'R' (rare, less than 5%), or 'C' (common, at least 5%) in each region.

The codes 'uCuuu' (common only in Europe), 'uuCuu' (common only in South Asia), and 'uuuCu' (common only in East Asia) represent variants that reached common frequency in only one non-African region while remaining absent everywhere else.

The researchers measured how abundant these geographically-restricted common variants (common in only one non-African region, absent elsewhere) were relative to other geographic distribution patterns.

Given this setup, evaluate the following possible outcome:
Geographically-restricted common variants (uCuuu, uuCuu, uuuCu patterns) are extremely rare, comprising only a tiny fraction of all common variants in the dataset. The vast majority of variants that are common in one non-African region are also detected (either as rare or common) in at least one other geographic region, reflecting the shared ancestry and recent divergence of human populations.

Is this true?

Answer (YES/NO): YES